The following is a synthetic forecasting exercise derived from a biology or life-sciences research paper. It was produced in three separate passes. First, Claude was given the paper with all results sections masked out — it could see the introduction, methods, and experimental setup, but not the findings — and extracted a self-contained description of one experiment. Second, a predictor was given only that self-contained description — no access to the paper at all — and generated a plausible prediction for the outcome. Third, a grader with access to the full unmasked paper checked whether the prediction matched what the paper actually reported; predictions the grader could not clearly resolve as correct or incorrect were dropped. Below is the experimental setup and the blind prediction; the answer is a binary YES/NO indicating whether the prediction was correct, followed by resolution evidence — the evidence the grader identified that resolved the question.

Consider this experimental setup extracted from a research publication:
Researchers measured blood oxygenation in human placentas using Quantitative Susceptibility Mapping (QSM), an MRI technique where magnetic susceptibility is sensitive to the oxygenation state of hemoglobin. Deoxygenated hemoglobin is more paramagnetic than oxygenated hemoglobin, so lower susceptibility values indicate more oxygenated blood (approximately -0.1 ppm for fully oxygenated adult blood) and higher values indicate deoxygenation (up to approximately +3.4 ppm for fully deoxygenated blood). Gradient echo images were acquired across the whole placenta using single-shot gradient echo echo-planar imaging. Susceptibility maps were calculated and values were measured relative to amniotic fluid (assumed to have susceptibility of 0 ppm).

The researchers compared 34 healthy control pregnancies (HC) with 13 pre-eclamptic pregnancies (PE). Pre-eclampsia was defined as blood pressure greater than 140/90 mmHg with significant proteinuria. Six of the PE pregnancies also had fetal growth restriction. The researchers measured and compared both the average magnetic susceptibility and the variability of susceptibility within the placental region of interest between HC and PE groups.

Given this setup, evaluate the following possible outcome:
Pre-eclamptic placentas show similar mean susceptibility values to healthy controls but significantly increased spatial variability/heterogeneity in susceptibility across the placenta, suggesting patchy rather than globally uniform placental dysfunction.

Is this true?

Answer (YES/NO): NO